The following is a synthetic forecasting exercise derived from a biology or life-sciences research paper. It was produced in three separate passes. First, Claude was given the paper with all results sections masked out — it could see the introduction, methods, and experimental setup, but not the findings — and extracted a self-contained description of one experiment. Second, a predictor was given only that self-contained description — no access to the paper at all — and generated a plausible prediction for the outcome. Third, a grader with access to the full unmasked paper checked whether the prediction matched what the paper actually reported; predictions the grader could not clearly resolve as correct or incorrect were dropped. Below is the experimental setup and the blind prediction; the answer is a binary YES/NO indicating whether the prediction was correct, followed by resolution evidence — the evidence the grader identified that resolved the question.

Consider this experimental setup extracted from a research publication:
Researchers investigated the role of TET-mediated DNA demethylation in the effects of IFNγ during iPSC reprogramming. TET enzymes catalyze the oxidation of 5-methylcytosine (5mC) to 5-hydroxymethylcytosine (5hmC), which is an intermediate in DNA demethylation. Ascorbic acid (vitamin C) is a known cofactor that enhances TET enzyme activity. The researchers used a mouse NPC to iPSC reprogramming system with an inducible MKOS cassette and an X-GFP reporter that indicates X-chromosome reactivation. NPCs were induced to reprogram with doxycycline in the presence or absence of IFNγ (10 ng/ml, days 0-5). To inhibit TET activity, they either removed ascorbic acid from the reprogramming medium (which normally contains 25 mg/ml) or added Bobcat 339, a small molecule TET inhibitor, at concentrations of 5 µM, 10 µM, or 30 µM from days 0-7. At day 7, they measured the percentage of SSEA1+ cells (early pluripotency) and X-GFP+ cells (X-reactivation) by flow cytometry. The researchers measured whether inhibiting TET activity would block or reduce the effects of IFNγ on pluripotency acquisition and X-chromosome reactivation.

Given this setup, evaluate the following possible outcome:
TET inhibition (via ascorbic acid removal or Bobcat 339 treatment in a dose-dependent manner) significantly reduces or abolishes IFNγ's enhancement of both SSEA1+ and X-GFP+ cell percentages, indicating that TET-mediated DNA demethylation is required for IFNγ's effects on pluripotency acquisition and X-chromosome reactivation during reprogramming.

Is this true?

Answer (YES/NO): NO